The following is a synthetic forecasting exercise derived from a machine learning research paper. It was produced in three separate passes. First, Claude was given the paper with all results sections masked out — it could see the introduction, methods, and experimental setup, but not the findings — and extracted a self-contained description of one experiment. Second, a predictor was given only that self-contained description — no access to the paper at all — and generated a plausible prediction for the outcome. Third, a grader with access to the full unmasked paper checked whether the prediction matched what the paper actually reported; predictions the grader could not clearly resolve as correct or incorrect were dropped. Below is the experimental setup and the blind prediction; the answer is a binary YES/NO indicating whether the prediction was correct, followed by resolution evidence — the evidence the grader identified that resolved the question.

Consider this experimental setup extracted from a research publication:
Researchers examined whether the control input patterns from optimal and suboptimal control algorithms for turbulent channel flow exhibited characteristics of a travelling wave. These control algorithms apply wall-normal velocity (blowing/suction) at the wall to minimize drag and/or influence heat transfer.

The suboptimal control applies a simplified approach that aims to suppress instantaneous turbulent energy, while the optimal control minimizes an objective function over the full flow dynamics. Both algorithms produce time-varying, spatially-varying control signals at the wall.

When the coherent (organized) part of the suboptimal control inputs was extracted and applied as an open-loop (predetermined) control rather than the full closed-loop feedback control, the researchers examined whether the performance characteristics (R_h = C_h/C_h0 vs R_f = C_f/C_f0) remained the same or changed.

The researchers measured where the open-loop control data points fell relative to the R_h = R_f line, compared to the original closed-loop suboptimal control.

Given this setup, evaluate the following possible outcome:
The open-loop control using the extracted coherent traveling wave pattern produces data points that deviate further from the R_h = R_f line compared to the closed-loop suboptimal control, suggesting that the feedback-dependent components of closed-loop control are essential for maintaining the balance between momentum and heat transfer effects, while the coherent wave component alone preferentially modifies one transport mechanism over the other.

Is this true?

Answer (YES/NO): NO